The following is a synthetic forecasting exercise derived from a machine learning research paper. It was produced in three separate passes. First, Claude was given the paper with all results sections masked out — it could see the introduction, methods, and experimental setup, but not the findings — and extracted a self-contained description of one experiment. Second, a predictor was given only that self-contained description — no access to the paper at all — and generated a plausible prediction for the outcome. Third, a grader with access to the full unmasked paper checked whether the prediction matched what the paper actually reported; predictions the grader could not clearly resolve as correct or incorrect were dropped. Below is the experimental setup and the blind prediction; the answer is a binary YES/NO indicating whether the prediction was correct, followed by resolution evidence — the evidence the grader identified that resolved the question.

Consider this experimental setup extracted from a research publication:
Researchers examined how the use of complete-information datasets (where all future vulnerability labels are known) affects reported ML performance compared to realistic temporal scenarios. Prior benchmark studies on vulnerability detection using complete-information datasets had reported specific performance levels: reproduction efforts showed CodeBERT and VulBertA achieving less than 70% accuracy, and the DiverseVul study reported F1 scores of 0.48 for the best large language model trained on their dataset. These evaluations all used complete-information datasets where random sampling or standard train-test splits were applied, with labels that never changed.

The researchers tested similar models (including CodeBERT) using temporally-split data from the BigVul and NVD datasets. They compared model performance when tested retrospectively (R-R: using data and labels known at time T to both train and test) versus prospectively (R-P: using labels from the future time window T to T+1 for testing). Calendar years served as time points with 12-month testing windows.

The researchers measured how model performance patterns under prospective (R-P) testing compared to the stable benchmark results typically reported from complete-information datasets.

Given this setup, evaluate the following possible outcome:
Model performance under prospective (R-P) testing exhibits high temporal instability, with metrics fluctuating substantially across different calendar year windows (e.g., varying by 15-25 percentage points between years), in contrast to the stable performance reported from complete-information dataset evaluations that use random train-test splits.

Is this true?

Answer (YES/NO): YES